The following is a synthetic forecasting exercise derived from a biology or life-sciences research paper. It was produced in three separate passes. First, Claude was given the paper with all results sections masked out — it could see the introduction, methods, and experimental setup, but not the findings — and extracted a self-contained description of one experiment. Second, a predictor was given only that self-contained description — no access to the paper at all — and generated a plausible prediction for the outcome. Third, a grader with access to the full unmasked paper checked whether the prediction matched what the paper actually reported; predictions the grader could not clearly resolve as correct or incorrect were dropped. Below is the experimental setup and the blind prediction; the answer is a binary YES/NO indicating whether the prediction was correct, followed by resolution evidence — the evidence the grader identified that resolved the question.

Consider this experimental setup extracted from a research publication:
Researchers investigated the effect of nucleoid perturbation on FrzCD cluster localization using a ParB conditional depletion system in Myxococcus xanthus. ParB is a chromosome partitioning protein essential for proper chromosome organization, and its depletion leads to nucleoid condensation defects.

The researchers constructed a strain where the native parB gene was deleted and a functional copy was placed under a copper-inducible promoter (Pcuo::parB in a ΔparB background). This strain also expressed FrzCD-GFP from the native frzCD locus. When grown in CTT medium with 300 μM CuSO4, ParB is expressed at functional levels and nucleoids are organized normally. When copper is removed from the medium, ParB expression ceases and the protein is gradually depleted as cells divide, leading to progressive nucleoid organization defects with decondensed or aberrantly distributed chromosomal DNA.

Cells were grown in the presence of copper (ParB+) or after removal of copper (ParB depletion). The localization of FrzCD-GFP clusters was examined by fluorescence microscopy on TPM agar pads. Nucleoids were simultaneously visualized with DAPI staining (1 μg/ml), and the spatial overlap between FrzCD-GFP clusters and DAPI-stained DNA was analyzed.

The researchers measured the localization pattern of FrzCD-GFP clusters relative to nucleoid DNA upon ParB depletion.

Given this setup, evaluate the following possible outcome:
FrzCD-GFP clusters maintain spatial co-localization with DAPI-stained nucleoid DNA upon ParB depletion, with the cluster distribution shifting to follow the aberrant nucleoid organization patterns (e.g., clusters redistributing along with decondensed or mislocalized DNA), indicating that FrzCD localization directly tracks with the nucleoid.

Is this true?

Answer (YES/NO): YES